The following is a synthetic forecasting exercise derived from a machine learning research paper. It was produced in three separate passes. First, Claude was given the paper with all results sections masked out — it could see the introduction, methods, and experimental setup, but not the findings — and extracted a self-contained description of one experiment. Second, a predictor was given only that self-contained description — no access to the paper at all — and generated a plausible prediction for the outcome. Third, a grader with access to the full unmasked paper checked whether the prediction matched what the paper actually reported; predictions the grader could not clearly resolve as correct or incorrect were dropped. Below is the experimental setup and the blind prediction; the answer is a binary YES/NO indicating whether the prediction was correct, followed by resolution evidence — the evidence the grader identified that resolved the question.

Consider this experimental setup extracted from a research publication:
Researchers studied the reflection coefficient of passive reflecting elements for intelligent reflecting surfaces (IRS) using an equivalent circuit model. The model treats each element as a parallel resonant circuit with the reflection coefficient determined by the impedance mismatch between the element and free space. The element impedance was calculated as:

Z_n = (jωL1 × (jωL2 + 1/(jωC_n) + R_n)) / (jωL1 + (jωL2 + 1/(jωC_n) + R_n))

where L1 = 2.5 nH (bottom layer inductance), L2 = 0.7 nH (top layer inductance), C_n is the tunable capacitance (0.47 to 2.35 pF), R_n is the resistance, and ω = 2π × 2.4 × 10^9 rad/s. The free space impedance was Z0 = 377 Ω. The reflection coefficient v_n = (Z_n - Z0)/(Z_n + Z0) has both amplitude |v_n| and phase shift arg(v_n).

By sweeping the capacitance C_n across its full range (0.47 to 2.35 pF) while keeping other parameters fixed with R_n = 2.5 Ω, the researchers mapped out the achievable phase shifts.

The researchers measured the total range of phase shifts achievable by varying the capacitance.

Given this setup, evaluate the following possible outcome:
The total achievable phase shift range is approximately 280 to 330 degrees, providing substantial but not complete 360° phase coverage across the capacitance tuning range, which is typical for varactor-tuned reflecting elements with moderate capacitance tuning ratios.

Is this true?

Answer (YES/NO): NO